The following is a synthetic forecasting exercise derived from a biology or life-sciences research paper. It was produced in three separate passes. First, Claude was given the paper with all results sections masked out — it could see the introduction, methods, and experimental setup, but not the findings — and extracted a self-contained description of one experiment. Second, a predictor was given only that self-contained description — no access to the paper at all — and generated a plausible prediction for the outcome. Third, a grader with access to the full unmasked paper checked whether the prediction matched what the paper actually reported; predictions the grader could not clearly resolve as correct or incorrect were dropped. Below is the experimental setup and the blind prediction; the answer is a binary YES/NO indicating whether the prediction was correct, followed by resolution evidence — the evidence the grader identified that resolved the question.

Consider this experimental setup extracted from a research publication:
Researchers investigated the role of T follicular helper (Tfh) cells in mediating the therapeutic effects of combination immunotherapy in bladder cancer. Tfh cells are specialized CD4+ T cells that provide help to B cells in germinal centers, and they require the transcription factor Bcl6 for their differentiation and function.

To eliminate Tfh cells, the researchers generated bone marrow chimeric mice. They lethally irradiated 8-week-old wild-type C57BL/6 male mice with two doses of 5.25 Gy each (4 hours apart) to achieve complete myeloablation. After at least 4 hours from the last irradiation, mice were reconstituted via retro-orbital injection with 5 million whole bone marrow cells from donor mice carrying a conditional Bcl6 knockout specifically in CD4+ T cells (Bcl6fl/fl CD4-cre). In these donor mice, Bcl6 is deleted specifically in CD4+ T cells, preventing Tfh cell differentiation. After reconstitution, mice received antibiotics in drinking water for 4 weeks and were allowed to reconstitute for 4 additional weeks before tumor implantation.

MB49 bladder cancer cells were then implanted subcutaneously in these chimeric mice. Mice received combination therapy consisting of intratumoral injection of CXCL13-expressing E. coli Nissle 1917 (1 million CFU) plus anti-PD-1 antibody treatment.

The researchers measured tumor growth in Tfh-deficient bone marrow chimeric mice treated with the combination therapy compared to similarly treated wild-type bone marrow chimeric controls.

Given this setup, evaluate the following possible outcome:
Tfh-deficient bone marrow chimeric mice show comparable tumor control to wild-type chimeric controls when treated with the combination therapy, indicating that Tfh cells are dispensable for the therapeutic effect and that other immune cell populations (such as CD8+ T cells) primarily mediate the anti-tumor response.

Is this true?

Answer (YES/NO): NO